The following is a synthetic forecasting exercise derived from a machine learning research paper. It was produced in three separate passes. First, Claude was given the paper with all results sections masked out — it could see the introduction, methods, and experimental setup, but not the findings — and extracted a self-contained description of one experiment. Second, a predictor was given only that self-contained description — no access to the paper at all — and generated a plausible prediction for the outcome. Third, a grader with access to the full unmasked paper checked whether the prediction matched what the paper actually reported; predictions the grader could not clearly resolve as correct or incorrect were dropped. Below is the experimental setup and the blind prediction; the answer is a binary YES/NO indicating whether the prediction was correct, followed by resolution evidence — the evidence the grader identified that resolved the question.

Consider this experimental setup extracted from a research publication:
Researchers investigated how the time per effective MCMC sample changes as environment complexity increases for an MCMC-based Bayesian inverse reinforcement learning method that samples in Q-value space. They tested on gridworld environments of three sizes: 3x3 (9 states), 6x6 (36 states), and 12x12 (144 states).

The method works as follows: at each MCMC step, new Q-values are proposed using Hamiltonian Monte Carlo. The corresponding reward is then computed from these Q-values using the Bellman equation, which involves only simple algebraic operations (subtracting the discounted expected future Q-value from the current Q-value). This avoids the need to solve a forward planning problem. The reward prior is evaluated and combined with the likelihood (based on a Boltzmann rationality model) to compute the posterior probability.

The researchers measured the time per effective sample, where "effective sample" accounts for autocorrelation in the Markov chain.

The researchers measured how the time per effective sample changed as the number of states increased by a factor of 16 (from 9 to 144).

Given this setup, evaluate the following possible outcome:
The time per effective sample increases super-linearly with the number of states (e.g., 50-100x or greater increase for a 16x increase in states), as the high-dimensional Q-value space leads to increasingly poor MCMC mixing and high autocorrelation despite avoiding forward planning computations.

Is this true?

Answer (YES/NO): NO